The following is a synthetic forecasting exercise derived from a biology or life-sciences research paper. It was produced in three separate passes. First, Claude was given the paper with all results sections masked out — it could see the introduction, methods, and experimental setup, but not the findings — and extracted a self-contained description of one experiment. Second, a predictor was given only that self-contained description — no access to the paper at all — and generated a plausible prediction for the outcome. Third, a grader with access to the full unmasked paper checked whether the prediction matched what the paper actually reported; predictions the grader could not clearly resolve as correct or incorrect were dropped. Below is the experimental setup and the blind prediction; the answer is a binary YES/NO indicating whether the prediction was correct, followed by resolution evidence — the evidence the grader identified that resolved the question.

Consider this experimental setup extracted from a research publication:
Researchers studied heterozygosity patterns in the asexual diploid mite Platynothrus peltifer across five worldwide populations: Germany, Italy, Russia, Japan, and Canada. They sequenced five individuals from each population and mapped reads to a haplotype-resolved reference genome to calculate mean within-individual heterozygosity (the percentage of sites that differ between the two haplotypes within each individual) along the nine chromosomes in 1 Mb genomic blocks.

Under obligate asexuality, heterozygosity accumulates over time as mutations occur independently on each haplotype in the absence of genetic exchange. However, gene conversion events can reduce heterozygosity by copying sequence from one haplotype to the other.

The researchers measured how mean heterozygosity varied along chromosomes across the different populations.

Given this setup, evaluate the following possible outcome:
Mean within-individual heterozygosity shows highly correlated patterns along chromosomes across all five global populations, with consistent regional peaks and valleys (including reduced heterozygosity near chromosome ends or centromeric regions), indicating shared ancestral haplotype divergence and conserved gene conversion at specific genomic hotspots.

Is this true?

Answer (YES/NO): NO